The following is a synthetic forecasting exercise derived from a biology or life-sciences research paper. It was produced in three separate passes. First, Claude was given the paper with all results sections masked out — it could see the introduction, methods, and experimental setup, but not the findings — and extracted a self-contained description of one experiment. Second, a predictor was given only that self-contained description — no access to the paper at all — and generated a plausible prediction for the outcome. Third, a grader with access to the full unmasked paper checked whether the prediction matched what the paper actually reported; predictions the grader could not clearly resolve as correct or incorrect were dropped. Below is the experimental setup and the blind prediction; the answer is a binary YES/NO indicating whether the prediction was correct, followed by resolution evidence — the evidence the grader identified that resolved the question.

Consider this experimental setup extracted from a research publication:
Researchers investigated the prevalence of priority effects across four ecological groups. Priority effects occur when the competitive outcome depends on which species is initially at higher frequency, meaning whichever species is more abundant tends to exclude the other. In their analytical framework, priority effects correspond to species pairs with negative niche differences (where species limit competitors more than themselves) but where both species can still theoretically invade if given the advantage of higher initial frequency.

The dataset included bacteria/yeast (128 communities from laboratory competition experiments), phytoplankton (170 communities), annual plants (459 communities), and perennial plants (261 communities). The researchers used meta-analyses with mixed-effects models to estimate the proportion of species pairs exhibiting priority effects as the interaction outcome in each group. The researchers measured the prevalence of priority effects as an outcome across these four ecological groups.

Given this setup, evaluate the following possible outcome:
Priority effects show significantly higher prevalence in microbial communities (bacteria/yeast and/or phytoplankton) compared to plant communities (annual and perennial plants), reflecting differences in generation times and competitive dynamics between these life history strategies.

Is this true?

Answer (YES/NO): NO